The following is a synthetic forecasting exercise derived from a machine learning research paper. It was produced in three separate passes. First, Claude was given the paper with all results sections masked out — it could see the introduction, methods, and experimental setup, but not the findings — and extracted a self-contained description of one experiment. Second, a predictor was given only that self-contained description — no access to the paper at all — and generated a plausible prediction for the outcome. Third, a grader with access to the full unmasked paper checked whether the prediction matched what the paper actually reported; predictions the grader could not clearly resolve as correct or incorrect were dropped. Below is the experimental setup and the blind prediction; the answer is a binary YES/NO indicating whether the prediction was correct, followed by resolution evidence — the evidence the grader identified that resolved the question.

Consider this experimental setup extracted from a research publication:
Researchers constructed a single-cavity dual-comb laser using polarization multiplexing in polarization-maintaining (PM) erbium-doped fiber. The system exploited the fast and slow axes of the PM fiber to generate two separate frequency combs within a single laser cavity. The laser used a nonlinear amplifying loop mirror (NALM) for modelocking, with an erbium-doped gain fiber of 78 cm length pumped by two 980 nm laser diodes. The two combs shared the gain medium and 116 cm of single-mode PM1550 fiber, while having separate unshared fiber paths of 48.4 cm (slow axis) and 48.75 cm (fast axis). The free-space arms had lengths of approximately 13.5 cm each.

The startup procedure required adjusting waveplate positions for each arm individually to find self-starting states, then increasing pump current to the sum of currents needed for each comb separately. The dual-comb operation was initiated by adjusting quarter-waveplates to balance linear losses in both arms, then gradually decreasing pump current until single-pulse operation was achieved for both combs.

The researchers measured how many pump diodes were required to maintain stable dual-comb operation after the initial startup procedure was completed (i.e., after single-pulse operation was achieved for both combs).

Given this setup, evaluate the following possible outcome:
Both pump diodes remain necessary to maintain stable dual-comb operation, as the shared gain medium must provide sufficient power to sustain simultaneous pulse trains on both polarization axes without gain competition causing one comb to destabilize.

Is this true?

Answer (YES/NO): NO